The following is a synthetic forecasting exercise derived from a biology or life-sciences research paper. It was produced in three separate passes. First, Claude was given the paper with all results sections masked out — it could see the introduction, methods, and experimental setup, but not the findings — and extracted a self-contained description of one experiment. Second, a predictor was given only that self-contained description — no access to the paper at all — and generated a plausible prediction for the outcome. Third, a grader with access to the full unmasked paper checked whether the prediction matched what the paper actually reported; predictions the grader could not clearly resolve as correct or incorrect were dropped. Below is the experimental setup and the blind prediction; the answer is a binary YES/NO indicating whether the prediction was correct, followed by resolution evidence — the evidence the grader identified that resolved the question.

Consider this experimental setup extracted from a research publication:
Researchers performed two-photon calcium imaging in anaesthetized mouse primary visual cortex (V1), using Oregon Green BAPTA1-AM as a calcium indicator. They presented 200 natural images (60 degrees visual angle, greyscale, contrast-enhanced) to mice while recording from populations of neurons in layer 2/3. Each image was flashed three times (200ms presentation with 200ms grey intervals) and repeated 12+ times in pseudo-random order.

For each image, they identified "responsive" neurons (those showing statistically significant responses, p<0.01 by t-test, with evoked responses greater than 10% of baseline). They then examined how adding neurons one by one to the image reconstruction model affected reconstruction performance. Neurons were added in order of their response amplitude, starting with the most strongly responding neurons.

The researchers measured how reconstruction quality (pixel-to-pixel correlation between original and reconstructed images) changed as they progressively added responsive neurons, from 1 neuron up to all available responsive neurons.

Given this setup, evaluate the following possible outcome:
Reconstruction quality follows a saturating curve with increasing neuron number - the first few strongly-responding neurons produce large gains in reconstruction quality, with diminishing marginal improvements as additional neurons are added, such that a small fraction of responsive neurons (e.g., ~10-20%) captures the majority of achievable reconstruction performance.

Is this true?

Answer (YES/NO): NO